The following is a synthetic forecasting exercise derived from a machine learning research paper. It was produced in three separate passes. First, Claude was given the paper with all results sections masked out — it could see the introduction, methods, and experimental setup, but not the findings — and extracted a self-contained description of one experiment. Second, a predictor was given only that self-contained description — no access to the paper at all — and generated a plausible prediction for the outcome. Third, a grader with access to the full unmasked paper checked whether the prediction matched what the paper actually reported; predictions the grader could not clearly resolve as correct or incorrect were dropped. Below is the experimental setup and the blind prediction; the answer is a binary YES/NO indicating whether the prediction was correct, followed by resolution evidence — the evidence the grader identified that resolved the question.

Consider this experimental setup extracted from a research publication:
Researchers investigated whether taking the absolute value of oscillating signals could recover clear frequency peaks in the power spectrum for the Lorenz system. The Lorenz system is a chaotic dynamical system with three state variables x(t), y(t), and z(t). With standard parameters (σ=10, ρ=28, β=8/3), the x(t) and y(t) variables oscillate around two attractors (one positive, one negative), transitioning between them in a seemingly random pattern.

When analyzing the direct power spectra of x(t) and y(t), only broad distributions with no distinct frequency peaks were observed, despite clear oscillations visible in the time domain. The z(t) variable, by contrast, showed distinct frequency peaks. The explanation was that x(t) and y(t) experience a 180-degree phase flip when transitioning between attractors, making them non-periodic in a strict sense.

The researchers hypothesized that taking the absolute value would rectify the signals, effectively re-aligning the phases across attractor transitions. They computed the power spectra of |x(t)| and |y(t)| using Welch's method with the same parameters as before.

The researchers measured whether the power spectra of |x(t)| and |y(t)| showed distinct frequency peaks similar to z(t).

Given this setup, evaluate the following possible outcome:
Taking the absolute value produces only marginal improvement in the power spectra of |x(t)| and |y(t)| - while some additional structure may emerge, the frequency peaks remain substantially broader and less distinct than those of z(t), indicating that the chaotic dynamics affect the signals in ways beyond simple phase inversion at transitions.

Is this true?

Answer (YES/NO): NO